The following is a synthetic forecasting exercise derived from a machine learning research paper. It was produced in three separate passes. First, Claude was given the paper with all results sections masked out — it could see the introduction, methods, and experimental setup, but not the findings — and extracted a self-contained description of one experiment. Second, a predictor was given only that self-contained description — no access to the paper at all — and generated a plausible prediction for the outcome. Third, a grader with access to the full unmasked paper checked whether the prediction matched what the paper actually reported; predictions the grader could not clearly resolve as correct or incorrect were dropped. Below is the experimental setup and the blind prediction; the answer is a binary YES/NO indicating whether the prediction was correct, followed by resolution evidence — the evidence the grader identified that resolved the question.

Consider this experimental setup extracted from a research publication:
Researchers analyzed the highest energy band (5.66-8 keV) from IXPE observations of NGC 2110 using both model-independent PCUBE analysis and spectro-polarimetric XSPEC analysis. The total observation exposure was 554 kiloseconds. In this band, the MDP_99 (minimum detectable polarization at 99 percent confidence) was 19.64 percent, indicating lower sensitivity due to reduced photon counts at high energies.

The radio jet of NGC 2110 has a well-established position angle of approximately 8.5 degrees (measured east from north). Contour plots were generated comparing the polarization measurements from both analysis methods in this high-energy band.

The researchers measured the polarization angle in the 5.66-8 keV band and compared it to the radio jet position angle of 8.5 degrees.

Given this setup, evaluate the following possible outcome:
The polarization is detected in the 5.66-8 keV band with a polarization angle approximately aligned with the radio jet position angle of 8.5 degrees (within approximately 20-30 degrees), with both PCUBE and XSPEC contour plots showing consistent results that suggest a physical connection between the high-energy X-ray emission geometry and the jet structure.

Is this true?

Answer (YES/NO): NO